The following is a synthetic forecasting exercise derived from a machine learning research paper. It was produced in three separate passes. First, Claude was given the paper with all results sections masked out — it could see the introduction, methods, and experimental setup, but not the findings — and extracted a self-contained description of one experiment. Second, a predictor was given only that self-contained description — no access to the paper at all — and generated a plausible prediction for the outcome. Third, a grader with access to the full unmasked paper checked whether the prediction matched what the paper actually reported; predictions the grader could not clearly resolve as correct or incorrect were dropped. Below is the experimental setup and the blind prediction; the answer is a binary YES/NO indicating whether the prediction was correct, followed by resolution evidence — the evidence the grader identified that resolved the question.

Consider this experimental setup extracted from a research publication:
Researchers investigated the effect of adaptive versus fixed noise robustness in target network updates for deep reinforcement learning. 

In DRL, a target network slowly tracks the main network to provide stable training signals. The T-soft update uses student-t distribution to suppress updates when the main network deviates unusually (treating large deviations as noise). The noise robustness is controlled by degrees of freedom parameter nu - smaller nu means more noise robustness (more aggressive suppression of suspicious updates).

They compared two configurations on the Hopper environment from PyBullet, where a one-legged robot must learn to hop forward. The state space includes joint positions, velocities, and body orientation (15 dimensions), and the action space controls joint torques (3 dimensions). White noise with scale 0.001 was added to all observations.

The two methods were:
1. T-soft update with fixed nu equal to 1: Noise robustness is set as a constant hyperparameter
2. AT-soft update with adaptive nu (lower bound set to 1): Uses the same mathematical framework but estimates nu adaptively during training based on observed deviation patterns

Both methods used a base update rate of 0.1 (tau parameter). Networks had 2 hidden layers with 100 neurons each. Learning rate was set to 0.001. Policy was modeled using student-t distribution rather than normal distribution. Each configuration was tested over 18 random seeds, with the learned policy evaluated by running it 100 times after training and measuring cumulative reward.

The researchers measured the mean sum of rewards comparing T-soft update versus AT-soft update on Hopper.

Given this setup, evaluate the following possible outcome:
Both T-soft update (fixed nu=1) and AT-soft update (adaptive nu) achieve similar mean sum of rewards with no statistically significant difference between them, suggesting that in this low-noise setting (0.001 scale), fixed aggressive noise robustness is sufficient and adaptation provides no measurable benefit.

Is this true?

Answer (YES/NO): NO